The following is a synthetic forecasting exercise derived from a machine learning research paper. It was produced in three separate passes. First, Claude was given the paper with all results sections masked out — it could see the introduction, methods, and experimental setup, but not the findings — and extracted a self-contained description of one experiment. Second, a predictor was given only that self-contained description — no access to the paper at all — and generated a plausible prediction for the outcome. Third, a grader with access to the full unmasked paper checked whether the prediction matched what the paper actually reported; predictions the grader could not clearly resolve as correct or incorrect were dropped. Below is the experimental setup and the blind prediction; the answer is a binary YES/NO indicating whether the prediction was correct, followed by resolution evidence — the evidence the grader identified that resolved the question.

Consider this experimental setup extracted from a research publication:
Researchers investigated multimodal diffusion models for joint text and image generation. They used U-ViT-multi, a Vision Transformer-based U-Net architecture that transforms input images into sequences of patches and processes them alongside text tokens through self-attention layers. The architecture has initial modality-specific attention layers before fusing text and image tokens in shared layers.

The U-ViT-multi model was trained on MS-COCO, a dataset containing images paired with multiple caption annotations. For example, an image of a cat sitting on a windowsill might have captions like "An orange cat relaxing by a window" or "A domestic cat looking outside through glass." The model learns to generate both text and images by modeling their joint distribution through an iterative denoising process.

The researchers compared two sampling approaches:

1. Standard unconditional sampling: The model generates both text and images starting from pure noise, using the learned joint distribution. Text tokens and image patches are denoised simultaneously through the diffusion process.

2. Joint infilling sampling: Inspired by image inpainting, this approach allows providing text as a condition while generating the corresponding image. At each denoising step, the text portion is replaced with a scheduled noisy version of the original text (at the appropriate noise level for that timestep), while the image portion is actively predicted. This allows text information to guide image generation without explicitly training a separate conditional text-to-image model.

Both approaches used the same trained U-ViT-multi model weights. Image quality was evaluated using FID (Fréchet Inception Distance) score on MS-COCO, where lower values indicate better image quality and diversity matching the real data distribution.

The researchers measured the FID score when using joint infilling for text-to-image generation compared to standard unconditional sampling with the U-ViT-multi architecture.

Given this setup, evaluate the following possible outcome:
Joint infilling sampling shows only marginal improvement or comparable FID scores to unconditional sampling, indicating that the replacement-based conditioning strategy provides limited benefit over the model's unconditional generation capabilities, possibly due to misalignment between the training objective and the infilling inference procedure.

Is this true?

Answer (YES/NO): YES